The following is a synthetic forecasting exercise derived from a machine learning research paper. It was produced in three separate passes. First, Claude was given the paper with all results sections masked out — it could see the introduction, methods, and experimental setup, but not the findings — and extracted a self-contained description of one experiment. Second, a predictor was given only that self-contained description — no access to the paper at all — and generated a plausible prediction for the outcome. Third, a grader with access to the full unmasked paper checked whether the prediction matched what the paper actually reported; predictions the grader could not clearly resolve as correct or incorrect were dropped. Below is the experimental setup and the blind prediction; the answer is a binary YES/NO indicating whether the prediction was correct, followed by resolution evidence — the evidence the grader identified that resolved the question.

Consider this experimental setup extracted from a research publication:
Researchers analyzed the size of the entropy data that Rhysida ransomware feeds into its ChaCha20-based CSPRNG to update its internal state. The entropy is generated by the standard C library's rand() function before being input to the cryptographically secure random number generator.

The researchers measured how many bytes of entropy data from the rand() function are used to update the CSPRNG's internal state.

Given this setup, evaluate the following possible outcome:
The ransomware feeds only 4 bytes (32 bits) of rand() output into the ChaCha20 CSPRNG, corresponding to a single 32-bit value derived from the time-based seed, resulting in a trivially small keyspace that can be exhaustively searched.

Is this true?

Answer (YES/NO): NO